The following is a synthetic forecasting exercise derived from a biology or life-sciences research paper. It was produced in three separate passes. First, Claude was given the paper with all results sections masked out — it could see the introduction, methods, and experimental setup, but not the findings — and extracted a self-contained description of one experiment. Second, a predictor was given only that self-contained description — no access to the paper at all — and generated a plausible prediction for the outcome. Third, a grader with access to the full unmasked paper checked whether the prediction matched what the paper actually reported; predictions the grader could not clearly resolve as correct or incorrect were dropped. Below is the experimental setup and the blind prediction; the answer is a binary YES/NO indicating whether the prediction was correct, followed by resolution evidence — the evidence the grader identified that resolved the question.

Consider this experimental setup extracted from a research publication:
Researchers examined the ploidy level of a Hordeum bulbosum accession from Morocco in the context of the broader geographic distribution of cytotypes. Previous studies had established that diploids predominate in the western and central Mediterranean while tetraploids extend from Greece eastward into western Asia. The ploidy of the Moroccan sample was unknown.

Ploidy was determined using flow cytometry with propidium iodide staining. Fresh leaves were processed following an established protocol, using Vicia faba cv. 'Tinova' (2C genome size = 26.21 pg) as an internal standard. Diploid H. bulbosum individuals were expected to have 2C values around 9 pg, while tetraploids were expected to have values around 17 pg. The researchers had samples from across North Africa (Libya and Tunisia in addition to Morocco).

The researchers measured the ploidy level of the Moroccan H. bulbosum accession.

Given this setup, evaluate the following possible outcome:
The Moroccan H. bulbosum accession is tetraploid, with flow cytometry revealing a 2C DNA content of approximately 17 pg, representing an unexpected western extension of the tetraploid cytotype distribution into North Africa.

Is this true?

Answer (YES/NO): YES